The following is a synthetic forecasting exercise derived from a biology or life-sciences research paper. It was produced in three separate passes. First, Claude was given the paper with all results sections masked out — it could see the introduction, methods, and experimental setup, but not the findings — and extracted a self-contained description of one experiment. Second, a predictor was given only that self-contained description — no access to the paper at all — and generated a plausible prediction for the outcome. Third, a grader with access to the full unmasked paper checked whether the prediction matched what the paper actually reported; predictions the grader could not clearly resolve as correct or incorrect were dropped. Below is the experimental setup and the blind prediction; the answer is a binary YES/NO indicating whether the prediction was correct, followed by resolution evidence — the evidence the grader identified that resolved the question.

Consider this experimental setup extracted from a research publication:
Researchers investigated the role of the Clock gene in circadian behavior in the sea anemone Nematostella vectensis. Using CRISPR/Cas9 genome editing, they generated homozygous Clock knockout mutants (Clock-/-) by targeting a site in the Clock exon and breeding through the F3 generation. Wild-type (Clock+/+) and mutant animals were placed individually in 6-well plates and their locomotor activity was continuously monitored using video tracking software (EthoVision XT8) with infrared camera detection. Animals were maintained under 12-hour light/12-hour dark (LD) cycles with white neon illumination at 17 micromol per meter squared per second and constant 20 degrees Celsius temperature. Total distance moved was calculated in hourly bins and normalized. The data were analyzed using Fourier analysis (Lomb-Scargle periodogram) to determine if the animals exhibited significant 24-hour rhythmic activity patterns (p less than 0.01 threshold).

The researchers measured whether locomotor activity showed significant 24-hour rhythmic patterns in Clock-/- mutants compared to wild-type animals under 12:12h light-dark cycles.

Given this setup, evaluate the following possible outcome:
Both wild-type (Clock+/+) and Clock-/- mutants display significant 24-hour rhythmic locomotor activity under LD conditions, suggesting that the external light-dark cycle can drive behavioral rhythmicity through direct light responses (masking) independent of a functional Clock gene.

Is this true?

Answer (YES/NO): YES